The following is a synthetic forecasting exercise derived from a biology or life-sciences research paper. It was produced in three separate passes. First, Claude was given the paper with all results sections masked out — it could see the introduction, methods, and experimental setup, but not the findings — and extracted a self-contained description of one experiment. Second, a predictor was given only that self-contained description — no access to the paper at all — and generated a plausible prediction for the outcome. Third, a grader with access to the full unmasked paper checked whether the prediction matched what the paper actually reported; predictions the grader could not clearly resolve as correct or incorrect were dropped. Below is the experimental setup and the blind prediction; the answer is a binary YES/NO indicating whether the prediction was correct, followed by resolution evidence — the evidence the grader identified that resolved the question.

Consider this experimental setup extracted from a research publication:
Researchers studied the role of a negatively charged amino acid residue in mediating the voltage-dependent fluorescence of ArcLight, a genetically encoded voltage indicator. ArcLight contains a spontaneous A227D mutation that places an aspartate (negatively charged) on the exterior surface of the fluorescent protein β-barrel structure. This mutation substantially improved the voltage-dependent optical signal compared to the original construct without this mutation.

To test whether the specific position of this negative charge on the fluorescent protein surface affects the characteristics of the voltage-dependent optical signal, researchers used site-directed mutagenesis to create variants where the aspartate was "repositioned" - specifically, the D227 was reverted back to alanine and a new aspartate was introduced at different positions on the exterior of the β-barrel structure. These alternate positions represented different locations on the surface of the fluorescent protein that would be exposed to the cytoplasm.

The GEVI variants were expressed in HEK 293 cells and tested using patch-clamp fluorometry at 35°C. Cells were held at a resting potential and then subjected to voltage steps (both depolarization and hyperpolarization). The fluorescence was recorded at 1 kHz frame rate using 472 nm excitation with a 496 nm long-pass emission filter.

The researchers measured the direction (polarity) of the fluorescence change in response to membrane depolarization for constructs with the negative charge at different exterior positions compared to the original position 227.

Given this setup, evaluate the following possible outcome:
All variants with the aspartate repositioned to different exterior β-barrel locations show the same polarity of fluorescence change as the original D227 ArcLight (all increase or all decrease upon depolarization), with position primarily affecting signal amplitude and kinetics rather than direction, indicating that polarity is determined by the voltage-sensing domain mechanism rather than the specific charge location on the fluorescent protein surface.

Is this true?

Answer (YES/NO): NO